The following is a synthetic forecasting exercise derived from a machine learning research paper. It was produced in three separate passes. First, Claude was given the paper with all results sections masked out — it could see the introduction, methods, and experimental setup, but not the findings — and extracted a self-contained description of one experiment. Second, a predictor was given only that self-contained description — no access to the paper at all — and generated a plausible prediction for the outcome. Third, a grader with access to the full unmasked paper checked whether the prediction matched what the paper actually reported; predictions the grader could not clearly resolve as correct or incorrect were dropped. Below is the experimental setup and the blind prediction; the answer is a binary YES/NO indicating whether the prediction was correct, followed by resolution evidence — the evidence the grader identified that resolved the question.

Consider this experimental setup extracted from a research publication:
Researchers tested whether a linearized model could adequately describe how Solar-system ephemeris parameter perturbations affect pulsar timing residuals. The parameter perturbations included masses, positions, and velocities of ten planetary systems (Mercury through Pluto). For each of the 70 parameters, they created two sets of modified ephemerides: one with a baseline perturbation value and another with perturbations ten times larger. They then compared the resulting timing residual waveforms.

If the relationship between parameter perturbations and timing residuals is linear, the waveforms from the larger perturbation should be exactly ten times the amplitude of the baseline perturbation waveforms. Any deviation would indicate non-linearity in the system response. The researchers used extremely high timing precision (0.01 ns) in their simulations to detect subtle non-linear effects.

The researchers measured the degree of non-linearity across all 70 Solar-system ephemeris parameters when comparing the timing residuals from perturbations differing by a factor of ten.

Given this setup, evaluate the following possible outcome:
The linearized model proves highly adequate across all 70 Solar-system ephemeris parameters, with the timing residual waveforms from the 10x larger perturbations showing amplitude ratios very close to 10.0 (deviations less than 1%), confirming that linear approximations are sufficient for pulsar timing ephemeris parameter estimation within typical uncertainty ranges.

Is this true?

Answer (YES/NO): YES